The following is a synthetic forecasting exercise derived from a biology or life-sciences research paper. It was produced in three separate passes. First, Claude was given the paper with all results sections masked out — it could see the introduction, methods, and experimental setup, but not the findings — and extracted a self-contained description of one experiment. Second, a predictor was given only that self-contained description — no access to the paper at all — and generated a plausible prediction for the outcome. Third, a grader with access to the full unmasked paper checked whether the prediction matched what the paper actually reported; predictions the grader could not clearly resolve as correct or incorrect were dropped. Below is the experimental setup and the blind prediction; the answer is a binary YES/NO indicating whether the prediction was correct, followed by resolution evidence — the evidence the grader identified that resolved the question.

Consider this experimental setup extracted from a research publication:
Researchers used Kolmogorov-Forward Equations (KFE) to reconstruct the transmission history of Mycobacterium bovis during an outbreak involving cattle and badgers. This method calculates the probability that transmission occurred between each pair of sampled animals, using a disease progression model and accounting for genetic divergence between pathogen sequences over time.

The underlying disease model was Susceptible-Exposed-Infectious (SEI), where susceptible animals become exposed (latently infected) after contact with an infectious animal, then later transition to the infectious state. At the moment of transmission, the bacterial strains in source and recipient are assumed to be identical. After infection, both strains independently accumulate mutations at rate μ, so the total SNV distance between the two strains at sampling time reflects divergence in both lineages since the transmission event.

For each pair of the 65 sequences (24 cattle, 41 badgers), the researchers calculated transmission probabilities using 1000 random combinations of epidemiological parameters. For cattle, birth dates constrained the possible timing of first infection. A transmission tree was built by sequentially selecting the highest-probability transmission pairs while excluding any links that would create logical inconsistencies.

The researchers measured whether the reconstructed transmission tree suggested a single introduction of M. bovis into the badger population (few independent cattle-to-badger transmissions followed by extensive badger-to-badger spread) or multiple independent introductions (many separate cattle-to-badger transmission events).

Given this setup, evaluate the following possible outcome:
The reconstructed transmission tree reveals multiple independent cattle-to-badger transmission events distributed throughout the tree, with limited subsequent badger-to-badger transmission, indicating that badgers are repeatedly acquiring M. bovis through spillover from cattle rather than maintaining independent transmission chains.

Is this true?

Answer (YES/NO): NO